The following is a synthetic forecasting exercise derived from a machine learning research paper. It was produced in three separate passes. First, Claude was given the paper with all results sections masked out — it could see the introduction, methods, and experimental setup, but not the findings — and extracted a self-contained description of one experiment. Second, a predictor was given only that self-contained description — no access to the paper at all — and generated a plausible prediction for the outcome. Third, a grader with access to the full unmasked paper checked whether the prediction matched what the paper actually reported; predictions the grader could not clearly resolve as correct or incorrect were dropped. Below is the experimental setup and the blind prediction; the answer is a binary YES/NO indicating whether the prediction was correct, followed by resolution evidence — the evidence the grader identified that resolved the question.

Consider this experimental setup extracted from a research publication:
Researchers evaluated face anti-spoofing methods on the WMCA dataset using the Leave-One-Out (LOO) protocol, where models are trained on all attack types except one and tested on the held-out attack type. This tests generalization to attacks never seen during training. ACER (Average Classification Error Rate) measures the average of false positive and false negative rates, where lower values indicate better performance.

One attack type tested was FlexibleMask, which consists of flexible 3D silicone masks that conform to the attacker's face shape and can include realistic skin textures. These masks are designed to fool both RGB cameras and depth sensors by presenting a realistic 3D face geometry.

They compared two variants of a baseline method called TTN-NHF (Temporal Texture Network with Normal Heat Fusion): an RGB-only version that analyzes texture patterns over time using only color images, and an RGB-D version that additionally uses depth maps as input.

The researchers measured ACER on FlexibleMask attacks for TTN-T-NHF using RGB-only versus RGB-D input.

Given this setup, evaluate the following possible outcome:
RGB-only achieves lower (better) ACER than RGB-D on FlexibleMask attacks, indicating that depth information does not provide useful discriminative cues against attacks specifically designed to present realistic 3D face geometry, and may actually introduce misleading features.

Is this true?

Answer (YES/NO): YES